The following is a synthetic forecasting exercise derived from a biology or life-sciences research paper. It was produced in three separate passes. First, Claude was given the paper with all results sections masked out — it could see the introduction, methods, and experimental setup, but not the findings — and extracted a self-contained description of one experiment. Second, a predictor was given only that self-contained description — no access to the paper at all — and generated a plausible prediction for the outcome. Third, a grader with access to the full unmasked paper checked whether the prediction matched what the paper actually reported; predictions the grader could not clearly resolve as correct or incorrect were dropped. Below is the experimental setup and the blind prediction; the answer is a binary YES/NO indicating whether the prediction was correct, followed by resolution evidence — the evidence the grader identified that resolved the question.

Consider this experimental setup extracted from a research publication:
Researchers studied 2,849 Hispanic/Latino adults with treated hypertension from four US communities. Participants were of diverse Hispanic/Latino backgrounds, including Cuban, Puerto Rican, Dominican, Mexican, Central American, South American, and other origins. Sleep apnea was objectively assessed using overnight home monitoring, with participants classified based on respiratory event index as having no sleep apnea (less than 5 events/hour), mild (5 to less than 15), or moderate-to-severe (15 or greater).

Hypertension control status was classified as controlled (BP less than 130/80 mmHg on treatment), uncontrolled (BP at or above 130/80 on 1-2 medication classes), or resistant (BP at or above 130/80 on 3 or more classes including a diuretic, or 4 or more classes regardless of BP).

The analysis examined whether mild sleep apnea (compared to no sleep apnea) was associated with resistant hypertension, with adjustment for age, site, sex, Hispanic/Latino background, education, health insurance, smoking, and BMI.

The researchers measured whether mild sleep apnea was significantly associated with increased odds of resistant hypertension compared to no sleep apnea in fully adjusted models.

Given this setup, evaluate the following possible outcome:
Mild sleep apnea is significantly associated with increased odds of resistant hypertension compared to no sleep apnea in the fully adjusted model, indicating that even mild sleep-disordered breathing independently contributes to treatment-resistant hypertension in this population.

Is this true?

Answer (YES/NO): NO